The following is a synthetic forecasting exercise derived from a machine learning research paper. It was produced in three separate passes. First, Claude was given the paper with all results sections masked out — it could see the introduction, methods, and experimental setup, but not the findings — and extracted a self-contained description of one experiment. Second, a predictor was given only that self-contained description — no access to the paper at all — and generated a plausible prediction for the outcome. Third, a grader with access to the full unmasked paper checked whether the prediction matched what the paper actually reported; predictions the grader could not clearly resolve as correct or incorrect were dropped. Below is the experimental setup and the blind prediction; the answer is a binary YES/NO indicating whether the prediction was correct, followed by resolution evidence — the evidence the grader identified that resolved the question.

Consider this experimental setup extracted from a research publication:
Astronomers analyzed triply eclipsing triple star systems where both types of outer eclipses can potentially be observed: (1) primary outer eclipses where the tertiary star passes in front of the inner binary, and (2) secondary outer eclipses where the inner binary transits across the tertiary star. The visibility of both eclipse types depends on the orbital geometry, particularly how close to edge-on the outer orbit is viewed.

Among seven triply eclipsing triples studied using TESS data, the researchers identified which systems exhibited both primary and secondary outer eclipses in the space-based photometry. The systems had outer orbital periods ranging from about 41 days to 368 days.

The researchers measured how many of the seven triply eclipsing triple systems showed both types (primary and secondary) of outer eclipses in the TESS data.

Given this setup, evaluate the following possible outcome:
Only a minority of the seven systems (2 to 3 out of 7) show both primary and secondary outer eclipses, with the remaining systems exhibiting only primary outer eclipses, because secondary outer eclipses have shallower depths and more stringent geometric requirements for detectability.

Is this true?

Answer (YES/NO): NO